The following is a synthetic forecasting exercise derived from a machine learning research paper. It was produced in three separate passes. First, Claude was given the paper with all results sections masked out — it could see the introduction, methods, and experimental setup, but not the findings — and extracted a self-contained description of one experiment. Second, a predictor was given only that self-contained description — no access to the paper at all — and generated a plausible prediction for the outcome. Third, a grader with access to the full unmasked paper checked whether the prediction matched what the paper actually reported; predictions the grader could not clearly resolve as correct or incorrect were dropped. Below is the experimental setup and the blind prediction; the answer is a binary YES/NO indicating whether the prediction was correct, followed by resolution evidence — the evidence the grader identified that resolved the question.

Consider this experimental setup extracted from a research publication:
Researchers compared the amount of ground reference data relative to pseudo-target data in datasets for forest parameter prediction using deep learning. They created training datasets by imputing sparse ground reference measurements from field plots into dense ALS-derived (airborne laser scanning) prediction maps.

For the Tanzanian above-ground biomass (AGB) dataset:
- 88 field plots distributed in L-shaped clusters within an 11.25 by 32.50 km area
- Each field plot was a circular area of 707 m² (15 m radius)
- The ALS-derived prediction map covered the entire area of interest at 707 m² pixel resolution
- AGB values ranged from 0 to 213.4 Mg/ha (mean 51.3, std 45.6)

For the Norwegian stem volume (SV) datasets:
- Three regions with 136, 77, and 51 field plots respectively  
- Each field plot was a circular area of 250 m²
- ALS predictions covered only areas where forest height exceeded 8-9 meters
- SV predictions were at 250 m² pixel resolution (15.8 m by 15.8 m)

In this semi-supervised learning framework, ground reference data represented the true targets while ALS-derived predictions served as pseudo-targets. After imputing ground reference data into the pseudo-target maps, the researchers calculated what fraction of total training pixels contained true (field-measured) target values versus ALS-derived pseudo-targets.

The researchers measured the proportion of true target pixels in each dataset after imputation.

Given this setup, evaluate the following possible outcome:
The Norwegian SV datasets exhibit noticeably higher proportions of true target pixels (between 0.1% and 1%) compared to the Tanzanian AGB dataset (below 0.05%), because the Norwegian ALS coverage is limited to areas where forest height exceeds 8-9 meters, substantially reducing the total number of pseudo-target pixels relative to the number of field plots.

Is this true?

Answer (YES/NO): NO